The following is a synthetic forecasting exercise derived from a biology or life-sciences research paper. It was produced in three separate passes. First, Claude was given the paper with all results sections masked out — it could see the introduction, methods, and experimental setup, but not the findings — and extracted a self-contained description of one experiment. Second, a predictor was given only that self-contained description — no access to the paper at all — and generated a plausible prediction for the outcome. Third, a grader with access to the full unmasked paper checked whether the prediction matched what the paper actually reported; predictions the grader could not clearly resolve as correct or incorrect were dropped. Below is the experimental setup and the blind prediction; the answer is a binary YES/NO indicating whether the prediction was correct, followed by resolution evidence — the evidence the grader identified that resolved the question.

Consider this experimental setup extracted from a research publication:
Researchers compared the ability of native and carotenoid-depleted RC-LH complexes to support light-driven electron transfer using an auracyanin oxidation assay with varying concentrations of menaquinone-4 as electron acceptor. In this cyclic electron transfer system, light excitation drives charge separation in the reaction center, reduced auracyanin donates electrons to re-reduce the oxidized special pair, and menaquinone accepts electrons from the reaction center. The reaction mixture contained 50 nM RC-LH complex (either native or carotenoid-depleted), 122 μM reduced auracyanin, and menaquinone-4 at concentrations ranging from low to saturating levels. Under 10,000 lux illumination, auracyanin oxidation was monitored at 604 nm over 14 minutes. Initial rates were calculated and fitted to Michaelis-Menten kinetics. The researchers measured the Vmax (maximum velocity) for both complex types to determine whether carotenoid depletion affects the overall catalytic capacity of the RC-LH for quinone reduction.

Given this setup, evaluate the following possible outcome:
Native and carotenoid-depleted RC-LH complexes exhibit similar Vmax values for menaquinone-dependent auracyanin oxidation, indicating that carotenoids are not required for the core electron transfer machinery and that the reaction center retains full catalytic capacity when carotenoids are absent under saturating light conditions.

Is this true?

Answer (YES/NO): NO